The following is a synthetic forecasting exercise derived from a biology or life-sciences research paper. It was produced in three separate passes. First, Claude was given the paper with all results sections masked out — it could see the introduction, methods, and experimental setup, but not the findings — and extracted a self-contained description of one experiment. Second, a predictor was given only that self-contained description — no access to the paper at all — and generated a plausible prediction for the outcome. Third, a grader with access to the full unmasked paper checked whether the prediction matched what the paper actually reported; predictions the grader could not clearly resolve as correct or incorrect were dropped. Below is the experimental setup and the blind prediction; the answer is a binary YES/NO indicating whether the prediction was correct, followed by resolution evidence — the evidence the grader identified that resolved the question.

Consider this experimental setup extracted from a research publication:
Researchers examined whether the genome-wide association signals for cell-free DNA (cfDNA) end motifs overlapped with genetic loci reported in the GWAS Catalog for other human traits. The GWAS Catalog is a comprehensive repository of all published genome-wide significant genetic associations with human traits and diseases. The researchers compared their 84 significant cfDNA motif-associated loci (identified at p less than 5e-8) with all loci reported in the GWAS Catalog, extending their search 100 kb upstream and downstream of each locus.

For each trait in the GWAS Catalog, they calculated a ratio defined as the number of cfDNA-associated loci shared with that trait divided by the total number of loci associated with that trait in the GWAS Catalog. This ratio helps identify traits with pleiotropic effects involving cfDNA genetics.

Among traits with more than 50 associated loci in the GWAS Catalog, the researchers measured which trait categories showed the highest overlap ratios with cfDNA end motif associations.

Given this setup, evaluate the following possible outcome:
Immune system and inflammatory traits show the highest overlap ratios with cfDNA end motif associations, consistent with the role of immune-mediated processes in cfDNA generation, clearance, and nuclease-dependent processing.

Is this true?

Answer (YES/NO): NO